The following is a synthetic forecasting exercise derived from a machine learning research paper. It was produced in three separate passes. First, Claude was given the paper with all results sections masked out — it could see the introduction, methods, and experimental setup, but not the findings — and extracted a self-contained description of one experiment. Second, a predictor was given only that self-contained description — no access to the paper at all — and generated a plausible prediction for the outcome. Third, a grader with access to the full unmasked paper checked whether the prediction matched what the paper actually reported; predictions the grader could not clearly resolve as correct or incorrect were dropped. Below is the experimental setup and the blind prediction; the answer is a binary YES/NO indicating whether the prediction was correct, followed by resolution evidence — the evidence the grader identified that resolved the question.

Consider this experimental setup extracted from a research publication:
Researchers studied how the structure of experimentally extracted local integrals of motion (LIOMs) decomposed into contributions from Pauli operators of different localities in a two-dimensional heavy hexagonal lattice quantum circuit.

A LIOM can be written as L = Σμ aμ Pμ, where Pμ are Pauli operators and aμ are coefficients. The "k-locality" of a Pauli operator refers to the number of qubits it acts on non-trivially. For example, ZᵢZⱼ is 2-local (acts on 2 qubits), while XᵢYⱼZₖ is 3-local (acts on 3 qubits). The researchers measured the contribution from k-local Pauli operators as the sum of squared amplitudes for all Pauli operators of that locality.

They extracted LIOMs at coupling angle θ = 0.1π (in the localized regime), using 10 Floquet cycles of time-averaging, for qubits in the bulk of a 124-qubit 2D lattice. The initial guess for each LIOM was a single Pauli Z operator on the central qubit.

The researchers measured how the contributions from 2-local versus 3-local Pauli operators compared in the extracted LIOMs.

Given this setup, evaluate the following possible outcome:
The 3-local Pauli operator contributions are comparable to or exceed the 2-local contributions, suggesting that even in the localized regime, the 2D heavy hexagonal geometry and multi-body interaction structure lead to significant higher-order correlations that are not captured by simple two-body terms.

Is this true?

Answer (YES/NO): YES